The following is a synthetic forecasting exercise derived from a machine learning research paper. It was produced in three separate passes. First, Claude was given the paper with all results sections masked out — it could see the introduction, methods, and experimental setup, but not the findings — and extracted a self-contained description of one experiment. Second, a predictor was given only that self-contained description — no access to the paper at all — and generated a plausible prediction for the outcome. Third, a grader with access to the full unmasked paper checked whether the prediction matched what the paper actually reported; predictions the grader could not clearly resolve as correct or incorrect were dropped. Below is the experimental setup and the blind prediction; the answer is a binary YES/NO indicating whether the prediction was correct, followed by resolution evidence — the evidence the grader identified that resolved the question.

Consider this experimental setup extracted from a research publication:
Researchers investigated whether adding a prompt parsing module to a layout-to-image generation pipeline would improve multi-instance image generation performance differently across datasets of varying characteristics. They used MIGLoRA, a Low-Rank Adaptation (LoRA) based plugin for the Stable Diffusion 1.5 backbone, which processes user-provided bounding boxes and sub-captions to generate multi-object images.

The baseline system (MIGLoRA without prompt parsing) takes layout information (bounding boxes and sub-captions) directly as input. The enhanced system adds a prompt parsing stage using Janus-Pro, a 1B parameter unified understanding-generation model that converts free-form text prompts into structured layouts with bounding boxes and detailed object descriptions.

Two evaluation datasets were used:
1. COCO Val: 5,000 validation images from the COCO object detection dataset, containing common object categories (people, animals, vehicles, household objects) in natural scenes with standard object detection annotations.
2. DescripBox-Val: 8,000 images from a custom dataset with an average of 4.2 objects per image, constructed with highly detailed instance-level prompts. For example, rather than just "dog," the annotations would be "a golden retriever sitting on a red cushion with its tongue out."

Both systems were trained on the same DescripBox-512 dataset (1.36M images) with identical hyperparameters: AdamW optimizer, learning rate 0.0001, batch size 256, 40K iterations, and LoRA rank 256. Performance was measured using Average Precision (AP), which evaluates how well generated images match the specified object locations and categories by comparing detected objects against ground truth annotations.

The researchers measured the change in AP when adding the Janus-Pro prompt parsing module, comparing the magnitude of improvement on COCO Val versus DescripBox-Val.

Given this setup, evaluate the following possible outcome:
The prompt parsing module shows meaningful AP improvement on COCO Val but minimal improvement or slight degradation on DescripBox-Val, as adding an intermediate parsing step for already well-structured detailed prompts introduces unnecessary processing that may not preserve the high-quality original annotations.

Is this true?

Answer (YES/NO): NO